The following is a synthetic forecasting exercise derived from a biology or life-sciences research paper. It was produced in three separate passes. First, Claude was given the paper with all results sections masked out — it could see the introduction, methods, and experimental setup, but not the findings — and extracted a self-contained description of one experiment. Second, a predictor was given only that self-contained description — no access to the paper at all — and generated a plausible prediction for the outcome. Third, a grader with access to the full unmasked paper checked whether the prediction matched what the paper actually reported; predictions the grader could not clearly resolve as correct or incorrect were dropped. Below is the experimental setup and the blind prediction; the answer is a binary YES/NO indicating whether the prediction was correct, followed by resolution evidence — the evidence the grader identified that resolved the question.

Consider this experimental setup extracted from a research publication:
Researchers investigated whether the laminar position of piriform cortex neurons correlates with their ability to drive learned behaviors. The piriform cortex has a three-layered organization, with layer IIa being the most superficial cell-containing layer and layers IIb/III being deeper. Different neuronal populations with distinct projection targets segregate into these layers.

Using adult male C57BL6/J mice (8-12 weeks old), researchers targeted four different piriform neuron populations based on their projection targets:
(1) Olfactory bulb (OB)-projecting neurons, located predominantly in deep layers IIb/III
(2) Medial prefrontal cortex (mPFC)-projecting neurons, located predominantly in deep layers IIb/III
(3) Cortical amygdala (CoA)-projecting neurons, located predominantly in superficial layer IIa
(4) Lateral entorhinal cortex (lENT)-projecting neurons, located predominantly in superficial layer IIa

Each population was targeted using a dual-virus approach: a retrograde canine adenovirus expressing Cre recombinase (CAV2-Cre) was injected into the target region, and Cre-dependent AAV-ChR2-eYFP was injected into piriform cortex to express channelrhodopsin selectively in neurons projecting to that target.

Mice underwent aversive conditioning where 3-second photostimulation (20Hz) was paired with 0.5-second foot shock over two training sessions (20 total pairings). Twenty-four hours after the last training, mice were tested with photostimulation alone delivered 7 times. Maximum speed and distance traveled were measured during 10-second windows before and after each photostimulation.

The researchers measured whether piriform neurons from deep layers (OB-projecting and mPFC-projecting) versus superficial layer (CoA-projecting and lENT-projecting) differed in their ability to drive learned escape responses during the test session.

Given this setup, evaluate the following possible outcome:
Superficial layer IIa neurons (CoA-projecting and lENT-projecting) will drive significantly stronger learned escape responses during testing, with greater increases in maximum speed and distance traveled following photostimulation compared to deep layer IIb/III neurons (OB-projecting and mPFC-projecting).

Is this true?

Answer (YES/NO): NO